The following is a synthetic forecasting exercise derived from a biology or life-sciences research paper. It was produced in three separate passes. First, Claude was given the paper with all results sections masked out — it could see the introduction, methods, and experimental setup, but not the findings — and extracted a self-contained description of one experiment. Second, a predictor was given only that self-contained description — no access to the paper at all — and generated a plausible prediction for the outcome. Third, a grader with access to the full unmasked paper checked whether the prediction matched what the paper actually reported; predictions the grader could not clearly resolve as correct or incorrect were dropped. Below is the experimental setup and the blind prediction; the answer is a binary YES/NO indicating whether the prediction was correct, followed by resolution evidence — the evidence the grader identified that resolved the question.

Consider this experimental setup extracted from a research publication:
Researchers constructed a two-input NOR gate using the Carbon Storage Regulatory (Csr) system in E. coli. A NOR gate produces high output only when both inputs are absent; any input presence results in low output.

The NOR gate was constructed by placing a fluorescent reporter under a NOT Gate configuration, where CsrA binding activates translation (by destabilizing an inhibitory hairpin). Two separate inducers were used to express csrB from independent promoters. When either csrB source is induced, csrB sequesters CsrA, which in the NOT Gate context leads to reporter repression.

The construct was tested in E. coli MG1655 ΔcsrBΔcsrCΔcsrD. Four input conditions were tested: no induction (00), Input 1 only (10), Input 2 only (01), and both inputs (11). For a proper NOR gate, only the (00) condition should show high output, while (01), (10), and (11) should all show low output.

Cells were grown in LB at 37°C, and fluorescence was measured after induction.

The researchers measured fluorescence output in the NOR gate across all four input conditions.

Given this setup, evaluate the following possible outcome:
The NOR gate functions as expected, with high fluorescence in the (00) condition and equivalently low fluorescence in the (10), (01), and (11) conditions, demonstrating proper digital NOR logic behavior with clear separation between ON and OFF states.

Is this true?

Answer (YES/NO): YES